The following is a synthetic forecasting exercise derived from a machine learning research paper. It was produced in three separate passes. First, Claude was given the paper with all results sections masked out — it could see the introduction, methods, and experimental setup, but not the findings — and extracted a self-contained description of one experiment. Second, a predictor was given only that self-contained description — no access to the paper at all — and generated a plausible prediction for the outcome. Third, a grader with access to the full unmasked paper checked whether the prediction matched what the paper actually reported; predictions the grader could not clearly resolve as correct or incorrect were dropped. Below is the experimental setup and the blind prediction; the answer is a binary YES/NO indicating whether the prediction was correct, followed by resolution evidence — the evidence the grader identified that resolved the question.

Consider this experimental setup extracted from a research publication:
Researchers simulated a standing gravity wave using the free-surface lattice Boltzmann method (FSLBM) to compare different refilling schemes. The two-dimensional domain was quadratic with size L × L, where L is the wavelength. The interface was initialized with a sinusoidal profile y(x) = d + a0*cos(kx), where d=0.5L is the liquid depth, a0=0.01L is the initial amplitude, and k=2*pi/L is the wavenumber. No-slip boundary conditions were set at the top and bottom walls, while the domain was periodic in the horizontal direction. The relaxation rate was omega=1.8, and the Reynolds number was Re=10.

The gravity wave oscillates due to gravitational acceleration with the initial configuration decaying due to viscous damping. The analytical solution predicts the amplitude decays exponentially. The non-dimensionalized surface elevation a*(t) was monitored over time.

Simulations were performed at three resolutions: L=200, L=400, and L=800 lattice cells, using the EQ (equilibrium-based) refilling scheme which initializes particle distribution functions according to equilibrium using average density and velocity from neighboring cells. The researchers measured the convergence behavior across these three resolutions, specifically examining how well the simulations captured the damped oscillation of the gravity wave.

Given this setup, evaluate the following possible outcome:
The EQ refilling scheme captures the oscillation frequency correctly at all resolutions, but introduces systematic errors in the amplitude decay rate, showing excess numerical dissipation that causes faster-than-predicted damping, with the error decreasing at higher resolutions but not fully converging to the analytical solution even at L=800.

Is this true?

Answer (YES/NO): NO